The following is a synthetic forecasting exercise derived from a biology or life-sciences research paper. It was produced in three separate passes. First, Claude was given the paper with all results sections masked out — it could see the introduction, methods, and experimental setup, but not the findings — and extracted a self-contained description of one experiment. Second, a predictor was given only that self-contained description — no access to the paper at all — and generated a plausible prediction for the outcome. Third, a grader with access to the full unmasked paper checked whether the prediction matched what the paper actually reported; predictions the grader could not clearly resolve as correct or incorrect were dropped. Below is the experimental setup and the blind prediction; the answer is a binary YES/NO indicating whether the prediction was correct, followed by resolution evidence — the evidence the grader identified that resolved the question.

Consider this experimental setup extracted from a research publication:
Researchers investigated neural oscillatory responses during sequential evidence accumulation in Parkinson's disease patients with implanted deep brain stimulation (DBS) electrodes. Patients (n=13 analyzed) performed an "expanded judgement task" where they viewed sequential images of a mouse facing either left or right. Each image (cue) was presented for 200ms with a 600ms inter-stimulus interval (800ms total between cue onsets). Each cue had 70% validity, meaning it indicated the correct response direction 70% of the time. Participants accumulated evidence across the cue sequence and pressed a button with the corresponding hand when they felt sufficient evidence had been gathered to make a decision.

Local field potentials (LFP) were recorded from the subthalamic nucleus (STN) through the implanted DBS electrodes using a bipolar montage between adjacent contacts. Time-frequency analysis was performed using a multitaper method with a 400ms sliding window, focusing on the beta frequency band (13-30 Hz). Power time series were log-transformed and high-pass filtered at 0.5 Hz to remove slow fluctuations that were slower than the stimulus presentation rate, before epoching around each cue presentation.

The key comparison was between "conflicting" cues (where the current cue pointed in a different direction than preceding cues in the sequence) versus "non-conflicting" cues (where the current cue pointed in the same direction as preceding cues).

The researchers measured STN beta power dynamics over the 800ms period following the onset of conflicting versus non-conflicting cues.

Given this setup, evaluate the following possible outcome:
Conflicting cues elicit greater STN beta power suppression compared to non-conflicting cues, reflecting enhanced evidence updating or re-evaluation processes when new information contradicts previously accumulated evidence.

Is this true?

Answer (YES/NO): NO